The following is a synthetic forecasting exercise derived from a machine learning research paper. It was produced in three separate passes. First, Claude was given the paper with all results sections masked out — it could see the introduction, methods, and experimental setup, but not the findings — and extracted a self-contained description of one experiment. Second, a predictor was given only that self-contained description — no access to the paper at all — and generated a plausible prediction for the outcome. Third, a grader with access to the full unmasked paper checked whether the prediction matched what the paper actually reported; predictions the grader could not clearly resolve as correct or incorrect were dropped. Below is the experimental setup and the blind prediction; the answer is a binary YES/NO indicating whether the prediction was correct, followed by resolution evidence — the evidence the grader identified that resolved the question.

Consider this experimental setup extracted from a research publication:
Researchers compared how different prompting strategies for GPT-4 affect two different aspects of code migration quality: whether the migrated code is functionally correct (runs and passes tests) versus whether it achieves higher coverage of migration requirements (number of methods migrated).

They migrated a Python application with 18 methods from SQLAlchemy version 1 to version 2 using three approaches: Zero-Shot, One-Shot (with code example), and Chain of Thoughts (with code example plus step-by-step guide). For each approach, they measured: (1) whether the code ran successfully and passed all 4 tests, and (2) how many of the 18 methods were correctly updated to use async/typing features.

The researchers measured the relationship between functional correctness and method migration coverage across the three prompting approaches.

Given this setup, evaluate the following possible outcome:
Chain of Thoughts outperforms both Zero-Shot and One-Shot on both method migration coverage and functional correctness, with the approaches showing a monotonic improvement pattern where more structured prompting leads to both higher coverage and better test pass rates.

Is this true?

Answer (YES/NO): NO